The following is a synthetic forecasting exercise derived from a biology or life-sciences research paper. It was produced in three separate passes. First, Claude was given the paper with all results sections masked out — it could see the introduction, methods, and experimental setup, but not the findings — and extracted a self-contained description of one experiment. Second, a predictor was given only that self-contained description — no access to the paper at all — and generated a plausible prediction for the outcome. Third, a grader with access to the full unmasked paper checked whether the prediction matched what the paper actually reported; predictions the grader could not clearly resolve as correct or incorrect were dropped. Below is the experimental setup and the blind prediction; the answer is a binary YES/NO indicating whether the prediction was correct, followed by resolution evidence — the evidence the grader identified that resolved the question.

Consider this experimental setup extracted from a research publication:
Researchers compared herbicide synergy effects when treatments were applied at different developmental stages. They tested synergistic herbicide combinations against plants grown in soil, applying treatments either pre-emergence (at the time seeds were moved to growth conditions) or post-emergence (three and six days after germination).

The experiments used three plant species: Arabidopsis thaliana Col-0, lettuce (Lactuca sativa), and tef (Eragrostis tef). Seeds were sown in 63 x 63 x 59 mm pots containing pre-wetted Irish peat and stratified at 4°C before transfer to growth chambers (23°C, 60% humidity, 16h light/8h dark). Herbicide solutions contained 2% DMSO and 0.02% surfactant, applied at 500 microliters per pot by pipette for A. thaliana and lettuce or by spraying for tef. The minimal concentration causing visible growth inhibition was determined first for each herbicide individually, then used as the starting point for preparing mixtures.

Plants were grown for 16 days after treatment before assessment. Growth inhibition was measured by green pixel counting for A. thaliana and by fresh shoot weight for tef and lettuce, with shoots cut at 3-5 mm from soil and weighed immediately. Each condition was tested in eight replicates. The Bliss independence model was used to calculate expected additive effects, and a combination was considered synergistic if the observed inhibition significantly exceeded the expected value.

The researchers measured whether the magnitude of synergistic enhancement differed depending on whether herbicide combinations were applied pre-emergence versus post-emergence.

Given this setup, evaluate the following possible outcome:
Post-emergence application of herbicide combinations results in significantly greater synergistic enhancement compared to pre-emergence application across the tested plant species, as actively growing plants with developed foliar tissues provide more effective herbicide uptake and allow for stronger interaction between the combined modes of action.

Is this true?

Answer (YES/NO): NO